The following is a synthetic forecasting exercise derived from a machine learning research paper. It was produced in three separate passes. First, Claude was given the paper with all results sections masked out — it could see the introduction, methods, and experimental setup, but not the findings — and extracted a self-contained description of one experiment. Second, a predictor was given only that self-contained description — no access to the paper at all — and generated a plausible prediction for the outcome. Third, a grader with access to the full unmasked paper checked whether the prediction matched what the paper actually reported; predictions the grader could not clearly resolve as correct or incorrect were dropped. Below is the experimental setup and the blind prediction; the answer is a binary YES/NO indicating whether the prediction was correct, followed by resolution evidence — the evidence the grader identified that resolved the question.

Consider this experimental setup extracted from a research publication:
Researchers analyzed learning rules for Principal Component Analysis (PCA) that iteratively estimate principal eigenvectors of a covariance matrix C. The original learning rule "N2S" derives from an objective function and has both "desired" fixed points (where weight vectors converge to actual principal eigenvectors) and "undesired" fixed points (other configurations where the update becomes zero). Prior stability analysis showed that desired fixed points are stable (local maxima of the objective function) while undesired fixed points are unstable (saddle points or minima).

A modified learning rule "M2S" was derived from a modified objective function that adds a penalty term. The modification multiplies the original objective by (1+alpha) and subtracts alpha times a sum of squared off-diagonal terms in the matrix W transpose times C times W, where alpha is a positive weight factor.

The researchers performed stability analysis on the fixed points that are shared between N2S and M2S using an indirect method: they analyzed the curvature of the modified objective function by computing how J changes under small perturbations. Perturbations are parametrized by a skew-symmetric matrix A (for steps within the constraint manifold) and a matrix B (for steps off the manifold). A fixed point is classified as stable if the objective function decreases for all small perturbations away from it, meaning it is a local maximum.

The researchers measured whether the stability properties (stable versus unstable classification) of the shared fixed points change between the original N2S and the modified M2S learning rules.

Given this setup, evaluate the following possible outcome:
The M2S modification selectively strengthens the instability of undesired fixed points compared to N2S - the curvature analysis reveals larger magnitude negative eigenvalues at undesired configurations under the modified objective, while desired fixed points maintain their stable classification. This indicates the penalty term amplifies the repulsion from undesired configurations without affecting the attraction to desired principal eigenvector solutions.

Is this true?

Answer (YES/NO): NO